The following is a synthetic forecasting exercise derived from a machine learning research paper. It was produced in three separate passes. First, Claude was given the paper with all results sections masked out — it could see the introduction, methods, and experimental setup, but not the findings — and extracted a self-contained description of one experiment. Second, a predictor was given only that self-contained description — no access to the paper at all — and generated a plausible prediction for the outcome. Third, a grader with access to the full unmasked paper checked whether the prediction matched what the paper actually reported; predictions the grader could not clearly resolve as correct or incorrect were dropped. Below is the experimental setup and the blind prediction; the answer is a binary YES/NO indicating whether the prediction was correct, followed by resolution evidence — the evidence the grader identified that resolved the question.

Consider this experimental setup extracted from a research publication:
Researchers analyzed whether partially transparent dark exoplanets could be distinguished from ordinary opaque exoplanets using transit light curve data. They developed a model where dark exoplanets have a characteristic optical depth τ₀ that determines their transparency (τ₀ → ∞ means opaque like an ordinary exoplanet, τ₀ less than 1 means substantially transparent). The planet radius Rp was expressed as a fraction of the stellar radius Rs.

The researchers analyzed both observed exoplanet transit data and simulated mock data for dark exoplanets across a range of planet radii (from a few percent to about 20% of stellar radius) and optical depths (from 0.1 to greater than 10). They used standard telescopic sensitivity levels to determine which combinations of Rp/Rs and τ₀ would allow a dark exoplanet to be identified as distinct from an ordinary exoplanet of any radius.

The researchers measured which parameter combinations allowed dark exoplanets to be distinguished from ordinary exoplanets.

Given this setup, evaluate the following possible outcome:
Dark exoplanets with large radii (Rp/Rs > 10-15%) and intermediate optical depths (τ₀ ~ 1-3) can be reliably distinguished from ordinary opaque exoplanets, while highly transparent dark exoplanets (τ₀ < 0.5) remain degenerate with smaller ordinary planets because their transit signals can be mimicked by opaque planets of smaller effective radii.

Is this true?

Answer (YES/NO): NO